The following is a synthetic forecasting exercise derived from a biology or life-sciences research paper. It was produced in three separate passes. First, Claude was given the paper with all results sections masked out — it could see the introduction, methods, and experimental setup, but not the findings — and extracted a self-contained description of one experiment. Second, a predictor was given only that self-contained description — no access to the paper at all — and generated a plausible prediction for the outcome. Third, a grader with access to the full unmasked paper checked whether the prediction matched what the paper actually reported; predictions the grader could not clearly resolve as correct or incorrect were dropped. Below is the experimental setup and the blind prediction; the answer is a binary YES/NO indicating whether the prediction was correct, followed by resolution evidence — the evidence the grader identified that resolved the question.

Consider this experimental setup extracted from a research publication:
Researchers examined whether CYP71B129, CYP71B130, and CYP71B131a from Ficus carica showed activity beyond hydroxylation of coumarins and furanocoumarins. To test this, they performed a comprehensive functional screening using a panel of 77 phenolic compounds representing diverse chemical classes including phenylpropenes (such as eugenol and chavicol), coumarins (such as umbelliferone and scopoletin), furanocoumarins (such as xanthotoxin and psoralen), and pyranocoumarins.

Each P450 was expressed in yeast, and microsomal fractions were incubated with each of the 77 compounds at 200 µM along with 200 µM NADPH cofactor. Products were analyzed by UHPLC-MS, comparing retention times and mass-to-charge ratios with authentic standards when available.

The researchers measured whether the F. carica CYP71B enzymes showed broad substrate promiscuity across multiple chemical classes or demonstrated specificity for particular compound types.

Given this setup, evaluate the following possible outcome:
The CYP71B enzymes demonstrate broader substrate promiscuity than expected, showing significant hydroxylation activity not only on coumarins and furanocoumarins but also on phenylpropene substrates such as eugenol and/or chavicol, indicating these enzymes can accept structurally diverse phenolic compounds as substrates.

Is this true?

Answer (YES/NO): NO